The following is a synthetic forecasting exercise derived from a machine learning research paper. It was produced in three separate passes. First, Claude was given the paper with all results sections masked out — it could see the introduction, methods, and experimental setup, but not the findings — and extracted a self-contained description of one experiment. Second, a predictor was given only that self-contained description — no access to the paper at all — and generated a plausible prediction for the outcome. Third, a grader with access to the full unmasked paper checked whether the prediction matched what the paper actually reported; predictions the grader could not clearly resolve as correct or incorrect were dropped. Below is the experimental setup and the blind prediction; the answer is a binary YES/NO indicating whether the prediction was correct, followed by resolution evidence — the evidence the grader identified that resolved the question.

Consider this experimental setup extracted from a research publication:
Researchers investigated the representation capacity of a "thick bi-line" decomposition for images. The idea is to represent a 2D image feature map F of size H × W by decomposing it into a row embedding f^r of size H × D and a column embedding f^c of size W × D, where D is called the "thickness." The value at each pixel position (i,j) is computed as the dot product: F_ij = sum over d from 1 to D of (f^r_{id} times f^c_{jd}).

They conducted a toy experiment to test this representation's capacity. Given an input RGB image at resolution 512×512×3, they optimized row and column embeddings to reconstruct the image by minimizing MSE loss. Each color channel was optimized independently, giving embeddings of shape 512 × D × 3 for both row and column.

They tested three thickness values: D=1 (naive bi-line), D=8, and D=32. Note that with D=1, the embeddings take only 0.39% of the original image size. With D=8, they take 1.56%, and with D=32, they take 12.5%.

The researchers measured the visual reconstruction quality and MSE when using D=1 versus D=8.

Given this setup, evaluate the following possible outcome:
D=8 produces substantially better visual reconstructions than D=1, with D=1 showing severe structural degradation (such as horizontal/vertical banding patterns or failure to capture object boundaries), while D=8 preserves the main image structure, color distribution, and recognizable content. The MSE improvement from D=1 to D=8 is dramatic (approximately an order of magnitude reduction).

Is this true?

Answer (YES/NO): NO